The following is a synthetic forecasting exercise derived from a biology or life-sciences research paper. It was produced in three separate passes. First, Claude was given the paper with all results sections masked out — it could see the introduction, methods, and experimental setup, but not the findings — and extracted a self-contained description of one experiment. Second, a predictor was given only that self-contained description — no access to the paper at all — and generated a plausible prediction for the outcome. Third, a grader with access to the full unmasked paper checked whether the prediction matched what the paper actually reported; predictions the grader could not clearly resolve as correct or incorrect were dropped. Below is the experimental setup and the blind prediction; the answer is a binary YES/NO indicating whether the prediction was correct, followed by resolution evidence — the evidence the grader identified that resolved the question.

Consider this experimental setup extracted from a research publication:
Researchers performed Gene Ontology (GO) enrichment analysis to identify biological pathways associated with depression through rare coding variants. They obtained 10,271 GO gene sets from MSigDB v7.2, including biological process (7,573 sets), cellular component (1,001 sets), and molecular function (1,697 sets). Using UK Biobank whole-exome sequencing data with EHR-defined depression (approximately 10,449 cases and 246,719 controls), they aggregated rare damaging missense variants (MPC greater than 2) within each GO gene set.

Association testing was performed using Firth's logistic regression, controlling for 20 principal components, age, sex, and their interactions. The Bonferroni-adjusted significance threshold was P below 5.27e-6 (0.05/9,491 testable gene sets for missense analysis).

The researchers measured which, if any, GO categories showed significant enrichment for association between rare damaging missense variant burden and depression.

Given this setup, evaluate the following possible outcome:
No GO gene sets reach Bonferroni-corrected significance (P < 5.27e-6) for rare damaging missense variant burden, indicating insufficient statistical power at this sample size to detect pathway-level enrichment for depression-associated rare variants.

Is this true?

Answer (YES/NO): NO